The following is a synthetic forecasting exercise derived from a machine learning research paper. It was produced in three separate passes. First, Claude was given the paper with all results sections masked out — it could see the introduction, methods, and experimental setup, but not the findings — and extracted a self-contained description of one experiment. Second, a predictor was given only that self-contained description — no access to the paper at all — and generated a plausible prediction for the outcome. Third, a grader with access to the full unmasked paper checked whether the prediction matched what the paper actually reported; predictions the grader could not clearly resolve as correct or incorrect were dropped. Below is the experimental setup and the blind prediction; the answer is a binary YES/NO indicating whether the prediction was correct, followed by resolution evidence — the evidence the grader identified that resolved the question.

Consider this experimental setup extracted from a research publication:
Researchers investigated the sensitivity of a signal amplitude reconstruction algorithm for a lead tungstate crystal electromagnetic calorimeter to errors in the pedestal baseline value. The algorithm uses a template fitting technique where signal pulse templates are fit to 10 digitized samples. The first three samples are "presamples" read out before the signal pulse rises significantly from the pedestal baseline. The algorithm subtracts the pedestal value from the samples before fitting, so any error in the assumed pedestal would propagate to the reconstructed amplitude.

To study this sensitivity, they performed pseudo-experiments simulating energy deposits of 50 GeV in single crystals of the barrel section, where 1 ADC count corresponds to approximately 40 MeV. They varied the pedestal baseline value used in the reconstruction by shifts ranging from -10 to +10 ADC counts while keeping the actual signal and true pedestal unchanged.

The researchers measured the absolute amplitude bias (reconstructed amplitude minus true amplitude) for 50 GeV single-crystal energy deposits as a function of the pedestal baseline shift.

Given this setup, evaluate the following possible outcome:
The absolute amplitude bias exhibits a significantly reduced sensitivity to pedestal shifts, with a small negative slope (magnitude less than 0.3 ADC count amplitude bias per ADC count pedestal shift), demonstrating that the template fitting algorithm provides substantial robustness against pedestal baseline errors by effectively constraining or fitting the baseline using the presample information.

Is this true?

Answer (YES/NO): NO